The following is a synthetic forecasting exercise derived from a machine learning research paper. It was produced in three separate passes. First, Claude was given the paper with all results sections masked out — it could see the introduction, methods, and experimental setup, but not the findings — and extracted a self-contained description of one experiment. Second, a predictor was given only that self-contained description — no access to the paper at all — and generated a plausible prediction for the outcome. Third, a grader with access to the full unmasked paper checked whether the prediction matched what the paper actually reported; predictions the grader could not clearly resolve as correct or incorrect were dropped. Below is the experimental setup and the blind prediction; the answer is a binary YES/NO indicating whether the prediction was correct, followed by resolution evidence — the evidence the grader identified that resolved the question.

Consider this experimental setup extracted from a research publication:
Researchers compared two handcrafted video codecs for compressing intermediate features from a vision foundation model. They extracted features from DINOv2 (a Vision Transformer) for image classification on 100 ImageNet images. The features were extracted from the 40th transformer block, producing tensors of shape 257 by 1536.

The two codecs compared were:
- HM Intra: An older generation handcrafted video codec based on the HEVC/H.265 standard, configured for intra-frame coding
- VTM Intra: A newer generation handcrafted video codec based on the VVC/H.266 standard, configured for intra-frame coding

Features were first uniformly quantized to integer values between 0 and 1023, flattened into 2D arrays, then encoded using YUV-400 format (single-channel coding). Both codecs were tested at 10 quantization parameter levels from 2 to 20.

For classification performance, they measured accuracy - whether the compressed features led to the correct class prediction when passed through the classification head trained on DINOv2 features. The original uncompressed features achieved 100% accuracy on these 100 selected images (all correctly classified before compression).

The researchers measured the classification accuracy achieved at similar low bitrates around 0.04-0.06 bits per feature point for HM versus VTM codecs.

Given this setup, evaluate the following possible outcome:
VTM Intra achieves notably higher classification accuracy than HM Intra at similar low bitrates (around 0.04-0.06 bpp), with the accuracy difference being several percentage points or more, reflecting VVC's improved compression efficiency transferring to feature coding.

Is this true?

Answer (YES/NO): YES